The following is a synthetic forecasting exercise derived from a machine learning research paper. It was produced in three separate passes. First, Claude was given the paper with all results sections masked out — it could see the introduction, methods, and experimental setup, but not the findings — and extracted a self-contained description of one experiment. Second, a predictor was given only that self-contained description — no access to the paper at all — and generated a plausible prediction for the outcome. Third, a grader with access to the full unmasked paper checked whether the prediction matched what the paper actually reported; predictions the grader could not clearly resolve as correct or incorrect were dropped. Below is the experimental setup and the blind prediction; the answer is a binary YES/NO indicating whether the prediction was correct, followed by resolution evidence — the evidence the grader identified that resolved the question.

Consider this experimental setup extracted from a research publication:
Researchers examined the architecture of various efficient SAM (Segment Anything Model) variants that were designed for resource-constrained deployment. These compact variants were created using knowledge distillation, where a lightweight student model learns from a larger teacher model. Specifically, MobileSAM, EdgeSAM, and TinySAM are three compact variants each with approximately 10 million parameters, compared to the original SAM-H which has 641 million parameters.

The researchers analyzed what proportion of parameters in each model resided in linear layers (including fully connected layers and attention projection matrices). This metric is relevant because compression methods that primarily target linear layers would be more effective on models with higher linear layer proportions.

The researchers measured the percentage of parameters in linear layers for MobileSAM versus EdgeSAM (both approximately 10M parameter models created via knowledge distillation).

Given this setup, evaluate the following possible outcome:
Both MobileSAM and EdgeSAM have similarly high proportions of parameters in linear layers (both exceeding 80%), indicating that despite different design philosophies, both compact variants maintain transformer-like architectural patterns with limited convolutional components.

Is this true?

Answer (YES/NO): NO